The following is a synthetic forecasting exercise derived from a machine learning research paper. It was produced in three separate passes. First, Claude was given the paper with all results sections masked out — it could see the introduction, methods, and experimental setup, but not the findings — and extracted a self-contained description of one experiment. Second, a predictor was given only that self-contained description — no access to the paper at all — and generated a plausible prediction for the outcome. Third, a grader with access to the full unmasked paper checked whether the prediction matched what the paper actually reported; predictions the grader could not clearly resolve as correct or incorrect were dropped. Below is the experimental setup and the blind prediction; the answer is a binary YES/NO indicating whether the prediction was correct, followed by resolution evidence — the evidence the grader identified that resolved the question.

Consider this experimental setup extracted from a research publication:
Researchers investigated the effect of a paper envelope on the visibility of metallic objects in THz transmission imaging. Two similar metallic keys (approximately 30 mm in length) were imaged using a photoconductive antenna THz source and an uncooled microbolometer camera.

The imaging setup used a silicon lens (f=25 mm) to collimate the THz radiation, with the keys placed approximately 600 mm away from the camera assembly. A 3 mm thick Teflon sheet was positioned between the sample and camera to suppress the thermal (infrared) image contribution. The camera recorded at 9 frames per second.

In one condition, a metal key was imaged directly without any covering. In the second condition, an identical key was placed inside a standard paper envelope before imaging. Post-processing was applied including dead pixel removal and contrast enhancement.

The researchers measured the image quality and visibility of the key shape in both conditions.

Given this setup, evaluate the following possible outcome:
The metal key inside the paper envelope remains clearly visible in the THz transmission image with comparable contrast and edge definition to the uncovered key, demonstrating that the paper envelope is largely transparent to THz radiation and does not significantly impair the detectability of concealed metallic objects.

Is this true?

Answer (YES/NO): NO